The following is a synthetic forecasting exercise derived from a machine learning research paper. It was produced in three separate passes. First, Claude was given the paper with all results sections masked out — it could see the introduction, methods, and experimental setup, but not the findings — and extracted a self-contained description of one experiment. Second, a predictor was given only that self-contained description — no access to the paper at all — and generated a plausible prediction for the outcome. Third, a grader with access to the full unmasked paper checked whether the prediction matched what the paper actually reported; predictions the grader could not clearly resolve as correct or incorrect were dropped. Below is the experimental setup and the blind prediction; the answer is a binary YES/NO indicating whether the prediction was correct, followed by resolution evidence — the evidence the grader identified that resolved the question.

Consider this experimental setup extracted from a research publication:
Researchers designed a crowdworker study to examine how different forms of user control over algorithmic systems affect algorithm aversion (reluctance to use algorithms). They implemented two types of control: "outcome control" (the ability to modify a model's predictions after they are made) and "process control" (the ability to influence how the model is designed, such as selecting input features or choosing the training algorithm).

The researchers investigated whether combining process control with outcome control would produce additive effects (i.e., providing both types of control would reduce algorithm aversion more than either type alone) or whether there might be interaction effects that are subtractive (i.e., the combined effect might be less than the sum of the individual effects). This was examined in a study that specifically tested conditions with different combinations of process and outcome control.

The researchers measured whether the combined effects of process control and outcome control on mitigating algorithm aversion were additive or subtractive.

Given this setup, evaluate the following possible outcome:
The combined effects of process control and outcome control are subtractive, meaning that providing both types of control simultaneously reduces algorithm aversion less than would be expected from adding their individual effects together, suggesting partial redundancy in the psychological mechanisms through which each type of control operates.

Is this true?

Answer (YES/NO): YES